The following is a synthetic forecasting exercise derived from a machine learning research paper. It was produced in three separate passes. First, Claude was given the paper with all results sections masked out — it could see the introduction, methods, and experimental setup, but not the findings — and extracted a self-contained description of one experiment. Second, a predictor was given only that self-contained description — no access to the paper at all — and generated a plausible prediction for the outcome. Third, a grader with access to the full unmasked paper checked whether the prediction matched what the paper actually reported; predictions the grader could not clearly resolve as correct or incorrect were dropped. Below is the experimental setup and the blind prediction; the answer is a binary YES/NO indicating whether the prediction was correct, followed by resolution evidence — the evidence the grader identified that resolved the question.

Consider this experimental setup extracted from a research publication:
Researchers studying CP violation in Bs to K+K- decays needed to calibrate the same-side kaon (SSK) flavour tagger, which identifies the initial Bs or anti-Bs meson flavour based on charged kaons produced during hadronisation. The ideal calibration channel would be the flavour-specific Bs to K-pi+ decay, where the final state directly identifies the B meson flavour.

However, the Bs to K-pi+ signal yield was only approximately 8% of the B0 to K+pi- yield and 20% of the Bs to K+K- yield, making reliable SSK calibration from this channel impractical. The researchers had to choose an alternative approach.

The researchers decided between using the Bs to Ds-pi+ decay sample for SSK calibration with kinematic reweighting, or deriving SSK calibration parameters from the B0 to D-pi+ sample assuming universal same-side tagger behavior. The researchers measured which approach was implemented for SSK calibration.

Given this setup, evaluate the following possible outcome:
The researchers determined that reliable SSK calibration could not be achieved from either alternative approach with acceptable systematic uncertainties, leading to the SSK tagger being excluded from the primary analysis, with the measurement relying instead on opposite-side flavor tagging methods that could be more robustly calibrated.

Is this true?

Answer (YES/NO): NO